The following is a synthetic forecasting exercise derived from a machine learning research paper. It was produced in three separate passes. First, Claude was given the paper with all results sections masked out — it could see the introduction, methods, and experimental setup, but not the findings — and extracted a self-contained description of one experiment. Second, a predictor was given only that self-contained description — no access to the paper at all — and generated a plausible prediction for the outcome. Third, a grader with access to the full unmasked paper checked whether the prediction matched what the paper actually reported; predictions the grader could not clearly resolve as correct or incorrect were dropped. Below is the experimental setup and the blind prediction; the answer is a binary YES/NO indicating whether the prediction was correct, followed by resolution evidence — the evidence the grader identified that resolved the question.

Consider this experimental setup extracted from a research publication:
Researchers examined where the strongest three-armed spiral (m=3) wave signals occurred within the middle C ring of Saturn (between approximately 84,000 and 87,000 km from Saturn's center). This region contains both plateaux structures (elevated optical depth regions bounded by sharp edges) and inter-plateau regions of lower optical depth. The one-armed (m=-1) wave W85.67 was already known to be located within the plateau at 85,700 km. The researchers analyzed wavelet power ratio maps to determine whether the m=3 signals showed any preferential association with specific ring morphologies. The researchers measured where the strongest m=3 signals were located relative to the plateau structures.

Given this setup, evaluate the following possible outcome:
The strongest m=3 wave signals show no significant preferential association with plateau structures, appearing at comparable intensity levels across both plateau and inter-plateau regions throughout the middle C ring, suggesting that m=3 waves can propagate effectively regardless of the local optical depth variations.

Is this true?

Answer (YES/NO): NO